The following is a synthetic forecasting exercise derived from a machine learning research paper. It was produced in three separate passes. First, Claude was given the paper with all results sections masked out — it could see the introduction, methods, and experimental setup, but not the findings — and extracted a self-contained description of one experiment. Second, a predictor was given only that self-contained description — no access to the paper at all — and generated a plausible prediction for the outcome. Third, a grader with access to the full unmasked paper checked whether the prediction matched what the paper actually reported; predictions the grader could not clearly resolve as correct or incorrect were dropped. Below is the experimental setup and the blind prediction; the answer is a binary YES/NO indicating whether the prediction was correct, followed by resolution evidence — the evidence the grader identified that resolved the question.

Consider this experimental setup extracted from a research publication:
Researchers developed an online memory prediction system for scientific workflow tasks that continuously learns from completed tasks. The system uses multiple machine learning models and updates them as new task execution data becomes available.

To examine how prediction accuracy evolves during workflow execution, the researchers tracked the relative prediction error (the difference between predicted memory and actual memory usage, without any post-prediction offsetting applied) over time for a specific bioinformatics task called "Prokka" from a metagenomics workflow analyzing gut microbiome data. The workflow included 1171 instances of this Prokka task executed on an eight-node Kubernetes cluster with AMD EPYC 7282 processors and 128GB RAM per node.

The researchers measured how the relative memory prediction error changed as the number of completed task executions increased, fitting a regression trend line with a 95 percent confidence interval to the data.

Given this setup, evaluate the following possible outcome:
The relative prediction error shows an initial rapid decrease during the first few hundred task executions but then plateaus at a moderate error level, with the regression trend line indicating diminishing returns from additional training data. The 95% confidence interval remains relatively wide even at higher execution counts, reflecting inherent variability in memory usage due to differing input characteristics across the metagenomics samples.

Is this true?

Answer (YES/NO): NO